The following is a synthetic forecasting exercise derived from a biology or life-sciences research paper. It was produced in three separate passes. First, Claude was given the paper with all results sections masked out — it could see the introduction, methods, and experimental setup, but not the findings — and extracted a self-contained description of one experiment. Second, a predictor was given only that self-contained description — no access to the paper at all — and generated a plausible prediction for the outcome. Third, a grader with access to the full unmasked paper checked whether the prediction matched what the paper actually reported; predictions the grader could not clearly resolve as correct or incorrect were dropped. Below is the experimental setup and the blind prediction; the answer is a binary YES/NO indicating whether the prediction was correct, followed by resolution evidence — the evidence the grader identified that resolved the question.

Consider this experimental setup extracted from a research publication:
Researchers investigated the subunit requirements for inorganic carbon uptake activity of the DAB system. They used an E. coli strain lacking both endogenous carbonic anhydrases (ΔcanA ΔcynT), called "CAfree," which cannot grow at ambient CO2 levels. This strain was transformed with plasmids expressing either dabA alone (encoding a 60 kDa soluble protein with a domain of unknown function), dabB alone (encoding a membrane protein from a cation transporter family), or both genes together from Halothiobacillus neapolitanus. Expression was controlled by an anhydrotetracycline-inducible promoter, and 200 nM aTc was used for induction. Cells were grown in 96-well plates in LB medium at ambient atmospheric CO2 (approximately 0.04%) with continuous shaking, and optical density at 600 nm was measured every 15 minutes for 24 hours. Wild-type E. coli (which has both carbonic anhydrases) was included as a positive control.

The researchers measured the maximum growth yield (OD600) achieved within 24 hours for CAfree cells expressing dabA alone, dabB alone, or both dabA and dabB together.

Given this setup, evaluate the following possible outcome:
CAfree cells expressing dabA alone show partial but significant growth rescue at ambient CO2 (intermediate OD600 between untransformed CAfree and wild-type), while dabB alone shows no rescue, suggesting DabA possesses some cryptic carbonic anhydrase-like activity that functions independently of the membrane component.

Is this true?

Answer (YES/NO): NO